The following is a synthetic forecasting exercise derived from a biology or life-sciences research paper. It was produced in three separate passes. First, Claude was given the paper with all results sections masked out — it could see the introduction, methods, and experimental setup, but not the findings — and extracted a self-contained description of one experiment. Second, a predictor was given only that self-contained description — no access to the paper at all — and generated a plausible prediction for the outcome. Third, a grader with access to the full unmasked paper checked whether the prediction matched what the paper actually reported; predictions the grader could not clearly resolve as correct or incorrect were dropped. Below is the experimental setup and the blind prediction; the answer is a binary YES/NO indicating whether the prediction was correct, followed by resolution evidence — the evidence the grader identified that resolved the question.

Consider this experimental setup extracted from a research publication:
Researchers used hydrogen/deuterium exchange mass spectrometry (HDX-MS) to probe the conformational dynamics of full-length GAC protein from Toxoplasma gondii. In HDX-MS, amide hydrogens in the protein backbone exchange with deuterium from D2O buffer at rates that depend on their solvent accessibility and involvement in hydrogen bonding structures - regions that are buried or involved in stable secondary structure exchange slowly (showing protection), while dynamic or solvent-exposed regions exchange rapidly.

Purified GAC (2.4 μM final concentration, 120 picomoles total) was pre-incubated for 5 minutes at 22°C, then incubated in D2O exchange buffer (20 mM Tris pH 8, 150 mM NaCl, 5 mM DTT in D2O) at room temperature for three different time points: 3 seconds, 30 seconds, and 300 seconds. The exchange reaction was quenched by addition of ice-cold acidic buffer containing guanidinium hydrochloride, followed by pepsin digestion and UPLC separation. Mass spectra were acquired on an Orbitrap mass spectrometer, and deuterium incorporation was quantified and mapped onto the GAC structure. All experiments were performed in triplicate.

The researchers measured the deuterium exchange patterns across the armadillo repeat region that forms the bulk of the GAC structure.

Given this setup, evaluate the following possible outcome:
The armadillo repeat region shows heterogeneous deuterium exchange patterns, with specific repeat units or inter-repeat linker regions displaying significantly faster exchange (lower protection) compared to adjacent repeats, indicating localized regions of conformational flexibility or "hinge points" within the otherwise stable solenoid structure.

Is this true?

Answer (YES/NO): NO